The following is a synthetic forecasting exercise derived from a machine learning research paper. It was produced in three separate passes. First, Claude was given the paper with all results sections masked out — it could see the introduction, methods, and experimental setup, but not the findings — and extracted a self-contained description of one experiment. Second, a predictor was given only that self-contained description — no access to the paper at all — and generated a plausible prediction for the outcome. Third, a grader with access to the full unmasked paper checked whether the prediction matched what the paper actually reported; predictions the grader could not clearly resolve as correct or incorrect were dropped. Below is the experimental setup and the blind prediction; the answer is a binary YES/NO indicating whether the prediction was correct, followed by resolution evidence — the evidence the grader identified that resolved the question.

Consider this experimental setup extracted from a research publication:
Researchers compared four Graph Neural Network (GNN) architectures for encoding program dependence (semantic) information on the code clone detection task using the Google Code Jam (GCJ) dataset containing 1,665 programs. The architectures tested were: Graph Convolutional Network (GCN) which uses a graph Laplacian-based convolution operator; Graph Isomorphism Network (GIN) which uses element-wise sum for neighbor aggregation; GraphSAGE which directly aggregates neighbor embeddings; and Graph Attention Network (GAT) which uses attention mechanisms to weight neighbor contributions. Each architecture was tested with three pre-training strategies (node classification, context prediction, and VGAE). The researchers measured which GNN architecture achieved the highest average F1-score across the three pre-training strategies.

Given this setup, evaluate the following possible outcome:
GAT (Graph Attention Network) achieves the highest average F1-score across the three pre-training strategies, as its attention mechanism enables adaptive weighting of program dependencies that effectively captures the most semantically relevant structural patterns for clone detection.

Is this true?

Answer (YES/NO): NO